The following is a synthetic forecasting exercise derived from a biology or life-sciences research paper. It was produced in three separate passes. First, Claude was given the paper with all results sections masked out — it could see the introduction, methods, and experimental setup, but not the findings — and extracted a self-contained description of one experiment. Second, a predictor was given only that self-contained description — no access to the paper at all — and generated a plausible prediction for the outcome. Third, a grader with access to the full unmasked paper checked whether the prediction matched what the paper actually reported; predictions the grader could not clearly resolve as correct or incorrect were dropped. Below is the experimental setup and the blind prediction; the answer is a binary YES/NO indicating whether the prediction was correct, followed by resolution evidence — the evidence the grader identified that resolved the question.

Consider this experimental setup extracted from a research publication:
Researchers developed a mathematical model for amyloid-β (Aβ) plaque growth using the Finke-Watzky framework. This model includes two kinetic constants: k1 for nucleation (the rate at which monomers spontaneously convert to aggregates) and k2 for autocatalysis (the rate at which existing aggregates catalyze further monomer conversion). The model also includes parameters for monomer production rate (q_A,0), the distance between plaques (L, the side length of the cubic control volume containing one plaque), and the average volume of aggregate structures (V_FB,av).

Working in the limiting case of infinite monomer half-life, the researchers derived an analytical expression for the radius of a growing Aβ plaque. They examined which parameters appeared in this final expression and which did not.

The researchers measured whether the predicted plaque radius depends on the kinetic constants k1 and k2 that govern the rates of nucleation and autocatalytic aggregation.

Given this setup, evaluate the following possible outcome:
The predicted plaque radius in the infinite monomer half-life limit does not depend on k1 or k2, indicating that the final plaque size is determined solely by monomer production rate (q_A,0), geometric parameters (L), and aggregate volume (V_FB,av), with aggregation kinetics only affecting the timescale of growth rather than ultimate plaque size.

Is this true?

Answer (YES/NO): YES